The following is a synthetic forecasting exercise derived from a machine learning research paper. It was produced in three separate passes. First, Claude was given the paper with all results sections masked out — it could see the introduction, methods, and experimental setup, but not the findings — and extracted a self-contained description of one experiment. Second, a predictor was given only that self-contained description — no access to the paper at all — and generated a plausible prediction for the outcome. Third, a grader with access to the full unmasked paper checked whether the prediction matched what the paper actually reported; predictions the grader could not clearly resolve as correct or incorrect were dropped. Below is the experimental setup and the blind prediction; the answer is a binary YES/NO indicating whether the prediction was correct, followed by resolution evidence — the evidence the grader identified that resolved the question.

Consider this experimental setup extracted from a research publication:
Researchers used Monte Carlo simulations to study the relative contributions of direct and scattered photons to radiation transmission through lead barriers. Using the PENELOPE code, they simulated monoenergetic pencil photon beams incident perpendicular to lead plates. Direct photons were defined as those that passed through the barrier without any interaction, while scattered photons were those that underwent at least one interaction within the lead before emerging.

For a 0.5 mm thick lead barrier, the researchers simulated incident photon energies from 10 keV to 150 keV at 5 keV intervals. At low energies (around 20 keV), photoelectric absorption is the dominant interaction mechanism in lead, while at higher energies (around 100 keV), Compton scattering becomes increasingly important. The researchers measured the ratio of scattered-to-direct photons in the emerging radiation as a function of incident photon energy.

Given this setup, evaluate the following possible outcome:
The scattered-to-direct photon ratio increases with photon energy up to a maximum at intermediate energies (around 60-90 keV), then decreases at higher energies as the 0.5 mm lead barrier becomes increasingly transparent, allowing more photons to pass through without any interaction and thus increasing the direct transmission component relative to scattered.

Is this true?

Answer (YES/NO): NO